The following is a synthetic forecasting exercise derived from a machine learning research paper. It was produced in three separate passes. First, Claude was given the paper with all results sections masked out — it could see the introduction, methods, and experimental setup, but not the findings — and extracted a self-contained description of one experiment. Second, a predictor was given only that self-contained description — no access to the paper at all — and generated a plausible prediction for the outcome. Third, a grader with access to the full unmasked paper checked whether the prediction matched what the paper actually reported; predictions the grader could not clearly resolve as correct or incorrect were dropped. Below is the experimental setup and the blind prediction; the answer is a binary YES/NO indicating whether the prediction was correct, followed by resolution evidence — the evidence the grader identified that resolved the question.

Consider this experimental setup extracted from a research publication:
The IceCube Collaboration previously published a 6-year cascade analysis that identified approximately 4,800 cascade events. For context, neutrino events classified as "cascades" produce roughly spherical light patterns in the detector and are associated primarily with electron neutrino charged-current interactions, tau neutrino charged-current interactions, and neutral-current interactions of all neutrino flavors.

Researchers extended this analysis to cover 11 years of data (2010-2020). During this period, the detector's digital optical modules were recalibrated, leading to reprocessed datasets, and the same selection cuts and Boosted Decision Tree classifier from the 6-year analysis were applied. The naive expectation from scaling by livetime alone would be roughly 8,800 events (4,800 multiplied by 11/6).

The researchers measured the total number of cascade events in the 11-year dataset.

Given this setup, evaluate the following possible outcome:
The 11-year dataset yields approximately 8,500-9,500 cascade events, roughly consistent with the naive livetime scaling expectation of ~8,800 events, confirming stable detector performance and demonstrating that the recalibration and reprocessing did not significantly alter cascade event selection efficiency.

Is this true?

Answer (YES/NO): NO